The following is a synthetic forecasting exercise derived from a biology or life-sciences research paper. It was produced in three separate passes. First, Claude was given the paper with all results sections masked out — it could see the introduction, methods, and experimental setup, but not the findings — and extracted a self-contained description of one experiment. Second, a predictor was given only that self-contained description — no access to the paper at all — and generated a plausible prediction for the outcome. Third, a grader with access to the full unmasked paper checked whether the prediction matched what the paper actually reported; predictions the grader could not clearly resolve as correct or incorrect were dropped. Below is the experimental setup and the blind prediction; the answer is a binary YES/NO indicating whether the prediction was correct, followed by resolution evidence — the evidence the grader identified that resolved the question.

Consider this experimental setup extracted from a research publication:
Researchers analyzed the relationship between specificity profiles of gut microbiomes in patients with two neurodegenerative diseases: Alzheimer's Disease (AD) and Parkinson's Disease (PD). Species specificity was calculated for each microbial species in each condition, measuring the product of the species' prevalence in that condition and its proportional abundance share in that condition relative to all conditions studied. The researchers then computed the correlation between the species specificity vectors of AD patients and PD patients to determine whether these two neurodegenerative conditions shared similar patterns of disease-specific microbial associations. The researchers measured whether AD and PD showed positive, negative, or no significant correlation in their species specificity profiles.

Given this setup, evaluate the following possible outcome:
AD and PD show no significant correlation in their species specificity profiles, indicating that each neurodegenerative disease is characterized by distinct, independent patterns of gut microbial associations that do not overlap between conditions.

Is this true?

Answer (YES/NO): NO